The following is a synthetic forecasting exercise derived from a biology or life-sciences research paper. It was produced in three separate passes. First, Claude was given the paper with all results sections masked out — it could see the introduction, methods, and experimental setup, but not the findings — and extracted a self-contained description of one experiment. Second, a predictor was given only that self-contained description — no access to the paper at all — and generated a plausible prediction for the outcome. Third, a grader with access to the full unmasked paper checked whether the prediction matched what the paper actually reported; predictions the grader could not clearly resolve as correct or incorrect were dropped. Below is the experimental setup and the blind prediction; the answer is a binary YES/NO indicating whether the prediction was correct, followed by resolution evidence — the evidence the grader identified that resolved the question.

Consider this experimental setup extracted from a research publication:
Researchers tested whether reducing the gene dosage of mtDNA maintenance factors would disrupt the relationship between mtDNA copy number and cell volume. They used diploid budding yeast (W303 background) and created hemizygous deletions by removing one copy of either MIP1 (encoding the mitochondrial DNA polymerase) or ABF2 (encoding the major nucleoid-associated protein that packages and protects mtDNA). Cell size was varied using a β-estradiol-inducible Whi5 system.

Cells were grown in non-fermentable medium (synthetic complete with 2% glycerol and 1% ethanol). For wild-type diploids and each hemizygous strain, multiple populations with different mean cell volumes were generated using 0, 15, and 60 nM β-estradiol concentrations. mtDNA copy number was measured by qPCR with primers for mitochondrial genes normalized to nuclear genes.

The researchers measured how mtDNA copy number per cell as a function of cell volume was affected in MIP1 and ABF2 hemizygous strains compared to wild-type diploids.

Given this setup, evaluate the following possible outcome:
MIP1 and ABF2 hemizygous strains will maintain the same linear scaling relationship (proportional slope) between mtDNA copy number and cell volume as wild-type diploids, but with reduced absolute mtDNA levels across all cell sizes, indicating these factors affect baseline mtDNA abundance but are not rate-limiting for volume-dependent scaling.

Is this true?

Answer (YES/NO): YES